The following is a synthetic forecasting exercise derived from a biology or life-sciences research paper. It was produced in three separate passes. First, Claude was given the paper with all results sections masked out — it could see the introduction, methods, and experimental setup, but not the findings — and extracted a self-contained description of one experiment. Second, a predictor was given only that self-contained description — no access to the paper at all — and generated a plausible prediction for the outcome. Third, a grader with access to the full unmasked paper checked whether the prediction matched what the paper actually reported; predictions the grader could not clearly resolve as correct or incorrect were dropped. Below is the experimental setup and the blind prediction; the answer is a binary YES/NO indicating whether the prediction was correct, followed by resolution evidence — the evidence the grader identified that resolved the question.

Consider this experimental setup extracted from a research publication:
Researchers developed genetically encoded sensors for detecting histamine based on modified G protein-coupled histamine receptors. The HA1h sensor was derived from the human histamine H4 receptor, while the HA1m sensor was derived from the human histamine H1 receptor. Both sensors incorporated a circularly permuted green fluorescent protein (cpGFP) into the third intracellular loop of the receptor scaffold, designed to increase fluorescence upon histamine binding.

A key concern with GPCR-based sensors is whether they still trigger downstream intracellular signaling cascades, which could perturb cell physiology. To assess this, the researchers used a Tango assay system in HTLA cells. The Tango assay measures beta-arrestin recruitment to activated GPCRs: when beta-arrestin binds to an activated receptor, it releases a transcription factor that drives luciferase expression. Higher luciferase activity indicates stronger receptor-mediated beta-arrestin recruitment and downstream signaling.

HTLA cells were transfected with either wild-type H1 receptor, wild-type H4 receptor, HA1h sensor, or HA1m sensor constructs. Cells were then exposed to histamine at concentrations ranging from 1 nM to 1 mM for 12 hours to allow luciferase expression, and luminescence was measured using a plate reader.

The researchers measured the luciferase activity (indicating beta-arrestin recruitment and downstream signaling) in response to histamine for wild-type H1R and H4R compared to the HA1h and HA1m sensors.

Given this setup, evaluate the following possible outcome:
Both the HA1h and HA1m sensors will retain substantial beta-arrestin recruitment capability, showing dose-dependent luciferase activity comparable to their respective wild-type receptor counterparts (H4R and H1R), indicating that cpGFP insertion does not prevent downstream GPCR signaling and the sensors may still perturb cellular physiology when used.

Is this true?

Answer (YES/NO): NO